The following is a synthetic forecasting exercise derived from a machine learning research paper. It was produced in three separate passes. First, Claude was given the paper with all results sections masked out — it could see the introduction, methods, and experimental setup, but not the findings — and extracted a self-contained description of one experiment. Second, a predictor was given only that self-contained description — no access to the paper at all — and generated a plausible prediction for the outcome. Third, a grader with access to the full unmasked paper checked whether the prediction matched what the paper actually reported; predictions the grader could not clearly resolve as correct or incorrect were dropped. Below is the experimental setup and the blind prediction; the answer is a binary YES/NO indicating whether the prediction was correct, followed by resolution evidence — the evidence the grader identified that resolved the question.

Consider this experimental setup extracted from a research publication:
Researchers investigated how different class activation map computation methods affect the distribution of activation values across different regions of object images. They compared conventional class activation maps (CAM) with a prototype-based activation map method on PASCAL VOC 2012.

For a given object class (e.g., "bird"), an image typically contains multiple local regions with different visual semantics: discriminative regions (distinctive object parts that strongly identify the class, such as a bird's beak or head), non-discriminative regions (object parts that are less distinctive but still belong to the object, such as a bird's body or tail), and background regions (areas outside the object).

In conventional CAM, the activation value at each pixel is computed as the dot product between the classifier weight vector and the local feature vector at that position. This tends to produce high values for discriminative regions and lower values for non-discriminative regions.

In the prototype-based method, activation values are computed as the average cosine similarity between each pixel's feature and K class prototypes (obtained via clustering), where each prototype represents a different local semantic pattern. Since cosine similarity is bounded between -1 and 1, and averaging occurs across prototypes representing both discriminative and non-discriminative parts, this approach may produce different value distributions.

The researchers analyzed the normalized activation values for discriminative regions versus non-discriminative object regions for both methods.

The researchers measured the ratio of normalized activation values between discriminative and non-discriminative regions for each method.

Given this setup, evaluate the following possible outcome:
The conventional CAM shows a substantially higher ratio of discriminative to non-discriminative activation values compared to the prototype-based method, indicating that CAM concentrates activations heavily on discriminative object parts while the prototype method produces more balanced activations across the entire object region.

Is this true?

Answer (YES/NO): YES